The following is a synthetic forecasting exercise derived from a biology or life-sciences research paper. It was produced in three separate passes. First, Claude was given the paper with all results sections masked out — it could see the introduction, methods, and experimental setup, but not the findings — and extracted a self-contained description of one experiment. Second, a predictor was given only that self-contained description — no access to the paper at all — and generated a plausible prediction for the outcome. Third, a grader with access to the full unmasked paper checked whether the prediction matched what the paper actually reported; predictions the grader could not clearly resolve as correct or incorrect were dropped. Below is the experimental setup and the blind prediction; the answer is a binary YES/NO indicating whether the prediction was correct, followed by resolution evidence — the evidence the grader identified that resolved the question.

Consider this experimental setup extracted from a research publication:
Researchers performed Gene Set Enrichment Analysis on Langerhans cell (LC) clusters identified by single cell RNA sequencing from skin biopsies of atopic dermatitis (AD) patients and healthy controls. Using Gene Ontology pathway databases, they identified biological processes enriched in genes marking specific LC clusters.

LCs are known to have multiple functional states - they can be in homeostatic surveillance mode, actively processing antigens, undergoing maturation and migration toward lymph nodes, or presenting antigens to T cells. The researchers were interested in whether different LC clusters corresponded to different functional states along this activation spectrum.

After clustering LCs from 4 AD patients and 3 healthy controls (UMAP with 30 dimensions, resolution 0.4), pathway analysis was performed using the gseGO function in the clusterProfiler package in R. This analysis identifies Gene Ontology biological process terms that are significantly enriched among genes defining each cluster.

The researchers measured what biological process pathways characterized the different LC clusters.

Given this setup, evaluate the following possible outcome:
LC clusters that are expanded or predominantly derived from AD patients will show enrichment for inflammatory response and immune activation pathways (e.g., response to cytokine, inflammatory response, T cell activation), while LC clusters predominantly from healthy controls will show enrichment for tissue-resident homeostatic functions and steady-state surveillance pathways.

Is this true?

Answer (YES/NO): NO